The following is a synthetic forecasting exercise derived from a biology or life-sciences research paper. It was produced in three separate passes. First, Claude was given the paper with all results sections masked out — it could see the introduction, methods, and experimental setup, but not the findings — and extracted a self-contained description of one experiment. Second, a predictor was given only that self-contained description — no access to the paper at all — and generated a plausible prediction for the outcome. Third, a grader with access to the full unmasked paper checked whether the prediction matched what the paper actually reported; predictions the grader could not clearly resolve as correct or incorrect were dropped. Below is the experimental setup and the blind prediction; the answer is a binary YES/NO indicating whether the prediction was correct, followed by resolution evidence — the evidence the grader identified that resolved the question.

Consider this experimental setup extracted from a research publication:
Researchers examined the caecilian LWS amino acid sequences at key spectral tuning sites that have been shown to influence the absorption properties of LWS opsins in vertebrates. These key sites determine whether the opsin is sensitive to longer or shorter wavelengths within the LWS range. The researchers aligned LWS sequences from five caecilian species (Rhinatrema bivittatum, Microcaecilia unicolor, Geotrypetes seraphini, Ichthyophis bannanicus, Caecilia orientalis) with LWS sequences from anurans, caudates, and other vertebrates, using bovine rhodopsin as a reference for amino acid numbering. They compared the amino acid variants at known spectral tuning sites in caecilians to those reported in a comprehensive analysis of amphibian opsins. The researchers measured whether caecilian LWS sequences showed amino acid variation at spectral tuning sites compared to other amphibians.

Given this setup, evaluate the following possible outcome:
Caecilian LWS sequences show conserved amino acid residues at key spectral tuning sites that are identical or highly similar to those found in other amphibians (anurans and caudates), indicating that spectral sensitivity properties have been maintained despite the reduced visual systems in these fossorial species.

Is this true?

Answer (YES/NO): YES